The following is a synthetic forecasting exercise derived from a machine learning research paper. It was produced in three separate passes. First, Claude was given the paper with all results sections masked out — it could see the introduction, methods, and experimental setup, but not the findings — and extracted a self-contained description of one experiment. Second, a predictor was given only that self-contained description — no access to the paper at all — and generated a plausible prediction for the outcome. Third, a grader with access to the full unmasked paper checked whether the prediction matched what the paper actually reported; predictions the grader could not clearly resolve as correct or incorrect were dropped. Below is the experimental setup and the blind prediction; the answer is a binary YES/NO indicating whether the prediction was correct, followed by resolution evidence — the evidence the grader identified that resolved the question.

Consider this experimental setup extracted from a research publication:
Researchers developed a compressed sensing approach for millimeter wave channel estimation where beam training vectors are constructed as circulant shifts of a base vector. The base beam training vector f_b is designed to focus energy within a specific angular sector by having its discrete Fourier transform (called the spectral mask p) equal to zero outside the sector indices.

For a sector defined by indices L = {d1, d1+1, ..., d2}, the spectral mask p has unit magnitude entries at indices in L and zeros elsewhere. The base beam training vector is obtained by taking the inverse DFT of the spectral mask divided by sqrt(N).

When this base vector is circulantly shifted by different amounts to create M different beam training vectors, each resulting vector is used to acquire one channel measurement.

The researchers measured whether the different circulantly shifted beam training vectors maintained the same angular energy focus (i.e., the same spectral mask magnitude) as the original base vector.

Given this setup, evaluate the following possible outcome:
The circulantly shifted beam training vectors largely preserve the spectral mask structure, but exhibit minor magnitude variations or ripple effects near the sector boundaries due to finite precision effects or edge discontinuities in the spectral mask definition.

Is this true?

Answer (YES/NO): NO